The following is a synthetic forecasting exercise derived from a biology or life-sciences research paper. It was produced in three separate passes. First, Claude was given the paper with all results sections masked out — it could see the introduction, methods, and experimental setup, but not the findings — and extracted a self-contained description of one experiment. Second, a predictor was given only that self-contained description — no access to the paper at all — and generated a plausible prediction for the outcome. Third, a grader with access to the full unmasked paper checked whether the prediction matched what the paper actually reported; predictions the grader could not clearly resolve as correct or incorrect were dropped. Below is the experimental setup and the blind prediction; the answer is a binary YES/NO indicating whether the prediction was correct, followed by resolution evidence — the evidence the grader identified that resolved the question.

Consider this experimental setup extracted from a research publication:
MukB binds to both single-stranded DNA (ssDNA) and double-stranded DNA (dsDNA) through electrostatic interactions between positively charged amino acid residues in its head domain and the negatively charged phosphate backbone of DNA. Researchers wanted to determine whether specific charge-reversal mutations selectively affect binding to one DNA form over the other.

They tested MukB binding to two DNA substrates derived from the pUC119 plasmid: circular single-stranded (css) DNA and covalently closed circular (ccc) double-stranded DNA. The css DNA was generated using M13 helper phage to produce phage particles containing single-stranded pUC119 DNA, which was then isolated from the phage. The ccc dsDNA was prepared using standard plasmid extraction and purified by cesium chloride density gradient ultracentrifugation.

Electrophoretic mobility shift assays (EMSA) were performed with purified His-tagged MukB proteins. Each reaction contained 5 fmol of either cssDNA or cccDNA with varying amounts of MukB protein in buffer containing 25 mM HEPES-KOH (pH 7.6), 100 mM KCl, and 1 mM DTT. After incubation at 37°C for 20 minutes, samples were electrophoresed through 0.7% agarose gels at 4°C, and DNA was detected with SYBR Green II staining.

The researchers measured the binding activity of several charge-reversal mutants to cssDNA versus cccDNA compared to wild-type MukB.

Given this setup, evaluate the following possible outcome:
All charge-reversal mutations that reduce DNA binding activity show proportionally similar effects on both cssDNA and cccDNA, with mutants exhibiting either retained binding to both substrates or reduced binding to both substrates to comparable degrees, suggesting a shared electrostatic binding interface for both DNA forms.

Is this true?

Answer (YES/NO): NO